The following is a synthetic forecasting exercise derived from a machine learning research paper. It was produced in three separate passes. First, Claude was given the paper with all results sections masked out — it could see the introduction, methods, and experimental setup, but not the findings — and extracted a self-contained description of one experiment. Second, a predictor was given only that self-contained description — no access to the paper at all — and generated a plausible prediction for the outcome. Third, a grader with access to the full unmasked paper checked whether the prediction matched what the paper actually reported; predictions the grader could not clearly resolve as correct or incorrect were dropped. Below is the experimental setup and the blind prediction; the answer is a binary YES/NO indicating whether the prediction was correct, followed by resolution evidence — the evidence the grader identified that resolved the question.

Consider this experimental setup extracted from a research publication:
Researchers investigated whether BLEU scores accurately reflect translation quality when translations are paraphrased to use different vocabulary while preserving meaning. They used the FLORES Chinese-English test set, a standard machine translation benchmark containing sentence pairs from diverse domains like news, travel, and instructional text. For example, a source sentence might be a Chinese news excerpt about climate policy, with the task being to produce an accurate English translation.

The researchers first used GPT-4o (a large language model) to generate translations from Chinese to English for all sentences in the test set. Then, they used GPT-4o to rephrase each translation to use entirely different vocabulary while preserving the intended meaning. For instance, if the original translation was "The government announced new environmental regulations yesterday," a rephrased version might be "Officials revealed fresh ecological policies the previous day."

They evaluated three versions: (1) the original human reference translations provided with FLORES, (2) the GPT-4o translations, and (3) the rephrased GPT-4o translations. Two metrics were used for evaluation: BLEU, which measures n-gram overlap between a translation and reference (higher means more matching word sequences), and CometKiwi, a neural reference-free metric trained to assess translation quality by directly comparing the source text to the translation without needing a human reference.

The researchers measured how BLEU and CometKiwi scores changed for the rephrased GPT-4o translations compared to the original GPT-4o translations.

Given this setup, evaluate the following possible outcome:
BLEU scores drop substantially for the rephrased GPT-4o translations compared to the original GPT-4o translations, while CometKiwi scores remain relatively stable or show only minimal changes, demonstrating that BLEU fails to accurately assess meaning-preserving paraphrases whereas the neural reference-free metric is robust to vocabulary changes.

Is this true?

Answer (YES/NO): YES